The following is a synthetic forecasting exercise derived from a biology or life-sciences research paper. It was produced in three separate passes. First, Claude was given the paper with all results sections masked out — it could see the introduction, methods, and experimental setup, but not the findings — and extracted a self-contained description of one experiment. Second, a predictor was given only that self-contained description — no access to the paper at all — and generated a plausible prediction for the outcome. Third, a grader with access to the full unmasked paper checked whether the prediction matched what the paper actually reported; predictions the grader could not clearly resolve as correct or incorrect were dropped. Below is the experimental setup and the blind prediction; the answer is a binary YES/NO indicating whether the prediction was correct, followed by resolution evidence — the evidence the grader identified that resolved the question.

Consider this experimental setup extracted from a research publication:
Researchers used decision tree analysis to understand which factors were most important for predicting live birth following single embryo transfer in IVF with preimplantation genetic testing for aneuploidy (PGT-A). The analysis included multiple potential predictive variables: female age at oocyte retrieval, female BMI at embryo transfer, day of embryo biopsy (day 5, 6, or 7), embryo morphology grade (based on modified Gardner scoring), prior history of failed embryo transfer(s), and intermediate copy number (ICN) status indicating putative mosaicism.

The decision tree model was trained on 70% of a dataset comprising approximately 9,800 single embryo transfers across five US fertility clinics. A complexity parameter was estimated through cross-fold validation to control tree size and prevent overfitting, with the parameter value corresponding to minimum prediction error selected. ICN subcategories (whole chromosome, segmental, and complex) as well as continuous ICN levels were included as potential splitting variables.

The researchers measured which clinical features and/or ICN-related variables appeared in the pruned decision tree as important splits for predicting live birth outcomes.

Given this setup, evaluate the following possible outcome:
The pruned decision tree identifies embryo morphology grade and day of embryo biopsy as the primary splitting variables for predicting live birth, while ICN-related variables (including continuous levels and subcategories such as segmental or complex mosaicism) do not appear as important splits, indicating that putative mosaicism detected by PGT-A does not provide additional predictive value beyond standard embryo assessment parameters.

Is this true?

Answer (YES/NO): YES